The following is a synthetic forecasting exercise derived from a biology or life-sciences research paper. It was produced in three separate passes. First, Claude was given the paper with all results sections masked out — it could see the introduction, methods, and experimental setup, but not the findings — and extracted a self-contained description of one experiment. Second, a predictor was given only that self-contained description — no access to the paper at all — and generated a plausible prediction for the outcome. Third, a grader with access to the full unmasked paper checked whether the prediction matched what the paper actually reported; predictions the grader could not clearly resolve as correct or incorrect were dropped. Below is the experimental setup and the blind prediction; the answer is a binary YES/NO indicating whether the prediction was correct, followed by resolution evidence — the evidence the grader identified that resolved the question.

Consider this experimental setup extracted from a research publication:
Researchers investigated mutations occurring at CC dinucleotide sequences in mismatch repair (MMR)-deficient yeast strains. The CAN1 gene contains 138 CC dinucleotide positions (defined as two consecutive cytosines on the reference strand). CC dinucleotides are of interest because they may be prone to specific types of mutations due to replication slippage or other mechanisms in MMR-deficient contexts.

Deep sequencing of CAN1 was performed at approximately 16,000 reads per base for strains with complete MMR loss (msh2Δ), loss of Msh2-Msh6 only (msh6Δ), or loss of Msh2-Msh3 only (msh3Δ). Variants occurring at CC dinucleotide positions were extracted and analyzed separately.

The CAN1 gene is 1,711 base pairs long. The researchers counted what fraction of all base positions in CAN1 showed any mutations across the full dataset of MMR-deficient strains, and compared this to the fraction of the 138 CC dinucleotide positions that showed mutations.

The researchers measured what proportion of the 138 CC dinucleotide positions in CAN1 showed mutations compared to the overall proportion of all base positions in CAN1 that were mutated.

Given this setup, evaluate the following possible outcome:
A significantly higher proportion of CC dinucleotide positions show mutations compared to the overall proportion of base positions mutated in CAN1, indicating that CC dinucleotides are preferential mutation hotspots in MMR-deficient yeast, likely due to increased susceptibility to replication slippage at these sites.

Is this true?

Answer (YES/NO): YES